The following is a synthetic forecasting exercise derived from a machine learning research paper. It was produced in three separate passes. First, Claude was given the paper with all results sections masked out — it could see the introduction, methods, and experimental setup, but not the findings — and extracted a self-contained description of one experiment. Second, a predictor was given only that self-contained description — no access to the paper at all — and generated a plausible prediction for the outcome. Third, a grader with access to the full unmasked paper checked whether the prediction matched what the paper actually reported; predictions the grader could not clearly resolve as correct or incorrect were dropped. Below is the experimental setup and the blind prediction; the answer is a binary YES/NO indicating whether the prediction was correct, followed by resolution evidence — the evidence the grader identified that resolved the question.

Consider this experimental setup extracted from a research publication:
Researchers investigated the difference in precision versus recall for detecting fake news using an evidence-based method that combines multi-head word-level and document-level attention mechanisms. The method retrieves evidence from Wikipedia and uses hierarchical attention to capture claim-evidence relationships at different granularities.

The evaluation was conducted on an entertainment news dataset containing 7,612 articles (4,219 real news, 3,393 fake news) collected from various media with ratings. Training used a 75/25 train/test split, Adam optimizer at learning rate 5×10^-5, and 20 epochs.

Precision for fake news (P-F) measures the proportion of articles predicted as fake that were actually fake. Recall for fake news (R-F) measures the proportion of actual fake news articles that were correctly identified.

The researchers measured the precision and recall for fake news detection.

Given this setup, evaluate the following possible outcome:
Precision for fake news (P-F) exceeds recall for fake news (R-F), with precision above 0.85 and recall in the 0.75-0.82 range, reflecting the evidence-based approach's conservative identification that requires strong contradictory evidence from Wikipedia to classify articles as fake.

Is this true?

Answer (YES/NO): NO